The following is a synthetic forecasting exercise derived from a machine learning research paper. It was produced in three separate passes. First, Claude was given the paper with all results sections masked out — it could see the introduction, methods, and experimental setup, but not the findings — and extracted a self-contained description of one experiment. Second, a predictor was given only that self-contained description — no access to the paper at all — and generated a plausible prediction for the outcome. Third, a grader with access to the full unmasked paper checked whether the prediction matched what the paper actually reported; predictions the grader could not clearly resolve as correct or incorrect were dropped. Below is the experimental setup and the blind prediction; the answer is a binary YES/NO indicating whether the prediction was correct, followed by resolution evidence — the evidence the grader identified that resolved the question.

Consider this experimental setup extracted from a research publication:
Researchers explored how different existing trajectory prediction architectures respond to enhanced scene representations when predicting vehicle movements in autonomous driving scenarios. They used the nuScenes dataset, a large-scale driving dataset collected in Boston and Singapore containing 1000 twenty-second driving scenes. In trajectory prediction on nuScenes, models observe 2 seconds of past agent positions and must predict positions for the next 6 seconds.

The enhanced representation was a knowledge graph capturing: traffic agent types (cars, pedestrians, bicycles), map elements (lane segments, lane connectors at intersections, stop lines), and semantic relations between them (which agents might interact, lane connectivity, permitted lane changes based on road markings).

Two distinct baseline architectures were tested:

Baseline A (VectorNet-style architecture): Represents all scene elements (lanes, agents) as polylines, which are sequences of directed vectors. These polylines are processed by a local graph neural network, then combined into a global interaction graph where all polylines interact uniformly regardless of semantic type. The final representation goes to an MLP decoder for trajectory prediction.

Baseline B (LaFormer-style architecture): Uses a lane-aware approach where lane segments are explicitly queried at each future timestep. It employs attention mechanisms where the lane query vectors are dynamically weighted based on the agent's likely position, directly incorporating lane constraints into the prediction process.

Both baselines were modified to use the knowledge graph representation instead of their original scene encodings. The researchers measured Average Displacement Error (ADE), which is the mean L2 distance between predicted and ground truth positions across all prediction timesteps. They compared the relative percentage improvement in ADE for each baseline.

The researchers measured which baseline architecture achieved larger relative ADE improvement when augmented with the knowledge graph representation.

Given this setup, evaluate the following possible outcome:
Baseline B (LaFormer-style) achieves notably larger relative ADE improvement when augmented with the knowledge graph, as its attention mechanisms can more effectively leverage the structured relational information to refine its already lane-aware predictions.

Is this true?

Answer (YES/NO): NO